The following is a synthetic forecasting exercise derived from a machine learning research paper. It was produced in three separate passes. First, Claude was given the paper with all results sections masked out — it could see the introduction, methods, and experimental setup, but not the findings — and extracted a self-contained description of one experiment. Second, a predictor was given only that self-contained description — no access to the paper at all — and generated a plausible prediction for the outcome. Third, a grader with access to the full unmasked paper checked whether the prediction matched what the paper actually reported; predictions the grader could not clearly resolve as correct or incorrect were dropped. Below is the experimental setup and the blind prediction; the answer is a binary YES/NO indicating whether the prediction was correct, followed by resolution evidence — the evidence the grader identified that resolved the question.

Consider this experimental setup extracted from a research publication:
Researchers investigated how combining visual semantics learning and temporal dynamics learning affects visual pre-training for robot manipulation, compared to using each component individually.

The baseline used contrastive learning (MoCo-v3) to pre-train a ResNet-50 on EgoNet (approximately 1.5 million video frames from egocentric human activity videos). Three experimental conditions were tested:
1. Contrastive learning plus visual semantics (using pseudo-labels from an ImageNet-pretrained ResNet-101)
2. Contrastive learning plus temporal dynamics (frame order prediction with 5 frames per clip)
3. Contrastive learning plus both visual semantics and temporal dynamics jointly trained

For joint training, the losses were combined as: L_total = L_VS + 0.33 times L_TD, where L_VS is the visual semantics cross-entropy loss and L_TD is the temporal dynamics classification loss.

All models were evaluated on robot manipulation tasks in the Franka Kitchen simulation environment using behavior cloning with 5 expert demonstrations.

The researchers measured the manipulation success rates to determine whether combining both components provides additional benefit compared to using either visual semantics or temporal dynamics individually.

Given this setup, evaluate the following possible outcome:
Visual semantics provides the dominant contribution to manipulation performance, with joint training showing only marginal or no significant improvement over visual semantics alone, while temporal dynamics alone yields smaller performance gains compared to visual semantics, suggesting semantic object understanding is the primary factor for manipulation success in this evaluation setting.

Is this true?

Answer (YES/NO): YES